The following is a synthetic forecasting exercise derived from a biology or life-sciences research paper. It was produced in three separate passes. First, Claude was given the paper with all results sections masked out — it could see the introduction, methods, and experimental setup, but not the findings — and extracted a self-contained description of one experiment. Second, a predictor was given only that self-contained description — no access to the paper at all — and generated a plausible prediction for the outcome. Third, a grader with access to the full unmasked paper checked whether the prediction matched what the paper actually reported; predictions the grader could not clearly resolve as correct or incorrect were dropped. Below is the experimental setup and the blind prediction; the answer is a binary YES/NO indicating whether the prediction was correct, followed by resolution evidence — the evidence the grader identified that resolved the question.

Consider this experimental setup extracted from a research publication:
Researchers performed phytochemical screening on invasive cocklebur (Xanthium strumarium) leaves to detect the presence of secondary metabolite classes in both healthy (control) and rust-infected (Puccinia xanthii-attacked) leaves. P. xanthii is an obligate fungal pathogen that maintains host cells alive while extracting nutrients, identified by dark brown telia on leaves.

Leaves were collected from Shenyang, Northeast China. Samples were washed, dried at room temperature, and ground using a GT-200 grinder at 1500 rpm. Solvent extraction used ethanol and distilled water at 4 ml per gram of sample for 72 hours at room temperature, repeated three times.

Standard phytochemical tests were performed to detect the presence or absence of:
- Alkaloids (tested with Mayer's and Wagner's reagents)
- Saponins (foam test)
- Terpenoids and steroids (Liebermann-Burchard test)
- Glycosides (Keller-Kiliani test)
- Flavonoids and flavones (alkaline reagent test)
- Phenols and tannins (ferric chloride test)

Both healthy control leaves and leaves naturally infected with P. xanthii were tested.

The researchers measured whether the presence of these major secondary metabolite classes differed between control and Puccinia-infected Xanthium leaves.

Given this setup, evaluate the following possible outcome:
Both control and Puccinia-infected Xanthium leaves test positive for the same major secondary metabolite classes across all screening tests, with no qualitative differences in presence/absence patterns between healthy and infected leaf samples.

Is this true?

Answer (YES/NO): YES